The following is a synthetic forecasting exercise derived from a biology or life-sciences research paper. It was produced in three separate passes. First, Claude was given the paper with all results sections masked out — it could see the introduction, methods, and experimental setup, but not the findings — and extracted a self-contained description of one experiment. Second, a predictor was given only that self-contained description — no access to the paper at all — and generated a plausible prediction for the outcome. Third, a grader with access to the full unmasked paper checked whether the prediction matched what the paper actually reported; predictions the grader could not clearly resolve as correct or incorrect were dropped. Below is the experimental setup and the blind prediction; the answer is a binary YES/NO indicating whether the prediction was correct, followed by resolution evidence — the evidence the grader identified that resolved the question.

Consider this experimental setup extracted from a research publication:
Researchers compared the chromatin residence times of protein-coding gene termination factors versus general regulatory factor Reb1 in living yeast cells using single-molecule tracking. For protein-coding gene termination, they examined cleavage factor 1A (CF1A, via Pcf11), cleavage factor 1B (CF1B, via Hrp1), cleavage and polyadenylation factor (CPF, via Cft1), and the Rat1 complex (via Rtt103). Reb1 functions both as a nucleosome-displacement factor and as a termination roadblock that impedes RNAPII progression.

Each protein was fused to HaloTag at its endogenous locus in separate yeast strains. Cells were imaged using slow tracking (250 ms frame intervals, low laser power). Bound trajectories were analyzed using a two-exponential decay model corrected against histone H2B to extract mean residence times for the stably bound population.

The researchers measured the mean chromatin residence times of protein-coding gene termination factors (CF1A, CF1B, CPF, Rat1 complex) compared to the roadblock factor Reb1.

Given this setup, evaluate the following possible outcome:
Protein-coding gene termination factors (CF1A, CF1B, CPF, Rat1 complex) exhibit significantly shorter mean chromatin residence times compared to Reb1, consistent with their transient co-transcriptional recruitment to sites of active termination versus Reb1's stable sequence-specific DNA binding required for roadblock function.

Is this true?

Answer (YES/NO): YES